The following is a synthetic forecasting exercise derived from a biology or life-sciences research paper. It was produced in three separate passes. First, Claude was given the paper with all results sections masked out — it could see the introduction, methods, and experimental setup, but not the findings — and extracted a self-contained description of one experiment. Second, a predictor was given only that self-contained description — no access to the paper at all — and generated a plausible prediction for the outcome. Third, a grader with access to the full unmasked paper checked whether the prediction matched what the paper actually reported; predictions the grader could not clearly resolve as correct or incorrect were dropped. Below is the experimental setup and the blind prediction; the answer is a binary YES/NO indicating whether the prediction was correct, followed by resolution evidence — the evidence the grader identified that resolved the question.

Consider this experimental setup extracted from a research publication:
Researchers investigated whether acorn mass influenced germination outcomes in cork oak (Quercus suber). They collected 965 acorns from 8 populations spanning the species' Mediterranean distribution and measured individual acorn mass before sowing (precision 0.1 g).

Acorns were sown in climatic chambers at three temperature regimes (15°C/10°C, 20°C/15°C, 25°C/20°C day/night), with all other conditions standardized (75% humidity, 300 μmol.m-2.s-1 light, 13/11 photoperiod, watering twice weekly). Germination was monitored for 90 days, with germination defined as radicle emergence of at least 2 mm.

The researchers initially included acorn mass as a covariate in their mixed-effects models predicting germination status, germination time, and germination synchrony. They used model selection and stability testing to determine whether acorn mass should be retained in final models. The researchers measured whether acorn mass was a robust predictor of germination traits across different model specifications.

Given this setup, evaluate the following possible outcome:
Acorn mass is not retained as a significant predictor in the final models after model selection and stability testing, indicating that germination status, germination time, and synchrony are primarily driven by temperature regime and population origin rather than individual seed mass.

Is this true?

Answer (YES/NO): YES